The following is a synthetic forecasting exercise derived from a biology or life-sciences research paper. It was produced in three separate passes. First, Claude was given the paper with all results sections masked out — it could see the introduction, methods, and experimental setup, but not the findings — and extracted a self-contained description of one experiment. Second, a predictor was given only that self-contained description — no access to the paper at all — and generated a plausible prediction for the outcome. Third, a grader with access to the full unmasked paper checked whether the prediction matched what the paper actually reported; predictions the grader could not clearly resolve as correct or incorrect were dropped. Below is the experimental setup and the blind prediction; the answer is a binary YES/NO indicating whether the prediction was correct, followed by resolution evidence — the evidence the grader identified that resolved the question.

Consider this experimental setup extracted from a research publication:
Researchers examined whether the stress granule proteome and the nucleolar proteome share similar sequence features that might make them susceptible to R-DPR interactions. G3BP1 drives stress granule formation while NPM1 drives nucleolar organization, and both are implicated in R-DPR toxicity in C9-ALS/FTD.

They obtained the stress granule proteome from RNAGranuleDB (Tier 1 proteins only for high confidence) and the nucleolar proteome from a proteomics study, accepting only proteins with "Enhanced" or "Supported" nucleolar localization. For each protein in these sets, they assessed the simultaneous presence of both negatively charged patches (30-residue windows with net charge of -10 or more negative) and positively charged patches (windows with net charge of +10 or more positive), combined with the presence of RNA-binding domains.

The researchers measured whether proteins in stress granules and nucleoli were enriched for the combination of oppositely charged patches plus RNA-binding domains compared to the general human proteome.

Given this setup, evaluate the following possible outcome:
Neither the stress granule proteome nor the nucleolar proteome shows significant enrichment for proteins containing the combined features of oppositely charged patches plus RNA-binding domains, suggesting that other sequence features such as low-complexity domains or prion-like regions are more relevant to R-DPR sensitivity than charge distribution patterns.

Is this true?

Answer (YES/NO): NO